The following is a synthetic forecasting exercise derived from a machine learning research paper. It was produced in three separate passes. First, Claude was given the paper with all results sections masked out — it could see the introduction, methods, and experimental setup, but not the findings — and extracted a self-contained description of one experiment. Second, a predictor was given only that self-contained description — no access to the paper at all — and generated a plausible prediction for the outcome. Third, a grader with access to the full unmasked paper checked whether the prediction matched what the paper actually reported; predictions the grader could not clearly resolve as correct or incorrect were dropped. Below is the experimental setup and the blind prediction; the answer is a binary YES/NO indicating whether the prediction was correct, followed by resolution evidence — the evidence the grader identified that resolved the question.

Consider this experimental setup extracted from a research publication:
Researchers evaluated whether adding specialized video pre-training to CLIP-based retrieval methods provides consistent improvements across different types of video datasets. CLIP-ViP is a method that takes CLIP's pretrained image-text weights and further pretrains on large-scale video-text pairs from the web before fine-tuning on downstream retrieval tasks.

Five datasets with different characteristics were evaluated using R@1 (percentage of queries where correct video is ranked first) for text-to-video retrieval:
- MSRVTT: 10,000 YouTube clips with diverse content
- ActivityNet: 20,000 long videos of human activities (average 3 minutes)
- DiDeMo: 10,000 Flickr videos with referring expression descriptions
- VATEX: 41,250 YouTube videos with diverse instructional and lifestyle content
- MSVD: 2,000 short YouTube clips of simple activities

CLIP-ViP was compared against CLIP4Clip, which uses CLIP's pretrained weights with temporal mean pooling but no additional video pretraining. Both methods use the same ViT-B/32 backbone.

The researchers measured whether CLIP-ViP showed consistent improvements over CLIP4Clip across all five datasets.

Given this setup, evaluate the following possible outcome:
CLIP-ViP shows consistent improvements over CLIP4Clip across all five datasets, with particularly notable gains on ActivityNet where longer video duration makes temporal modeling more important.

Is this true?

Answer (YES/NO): NO